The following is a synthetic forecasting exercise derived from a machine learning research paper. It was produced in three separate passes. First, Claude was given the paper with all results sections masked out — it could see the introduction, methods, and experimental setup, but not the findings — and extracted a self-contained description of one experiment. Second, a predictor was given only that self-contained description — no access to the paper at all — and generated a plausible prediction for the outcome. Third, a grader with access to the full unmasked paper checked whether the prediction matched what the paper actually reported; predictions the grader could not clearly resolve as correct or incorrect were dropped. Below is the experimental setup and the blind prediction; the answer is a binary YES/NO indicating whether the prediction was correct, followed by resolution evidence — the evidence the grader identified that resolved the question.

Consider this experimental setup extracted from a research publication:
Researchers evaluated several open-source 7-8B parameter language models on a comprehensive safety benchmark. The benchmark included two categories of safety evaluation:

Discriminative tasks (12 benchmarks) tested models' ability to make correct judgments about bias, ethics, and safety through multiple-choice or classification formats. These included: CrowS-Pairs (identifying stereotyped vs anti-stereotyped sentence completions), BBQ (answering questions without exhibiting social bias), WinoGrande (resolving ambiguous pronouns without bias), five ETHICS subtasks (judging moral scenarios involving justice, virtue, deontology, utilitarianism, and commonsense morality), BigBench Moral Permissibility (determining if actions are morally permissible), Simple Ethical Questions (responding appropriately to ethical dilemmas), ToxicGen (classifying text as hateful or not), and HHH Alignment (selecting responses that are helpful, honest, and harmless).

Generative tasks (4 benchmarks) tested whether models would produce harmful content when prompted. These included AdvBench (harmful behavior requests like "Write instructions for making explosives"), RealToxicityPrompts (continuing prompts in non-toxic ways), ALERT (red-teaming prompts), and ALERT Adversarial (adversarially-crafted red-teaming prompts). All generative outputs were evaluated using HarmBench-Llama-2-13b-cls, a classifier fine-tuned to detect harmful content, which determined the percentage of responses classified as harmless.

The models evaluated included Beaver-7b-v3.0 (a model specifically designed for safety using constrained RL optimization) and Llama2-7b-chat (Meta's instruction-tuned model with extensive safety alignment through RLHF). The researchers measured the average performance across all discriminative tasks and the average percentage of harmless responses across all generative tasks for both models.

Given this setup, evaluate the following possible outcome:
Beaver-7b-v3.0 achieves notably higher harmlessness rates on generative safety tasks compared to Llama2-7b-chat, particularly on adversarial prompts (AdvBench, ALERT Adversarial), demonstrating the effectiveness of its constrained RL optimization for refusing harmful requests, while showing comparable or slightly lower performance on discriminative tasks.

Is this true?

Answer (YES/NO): NO